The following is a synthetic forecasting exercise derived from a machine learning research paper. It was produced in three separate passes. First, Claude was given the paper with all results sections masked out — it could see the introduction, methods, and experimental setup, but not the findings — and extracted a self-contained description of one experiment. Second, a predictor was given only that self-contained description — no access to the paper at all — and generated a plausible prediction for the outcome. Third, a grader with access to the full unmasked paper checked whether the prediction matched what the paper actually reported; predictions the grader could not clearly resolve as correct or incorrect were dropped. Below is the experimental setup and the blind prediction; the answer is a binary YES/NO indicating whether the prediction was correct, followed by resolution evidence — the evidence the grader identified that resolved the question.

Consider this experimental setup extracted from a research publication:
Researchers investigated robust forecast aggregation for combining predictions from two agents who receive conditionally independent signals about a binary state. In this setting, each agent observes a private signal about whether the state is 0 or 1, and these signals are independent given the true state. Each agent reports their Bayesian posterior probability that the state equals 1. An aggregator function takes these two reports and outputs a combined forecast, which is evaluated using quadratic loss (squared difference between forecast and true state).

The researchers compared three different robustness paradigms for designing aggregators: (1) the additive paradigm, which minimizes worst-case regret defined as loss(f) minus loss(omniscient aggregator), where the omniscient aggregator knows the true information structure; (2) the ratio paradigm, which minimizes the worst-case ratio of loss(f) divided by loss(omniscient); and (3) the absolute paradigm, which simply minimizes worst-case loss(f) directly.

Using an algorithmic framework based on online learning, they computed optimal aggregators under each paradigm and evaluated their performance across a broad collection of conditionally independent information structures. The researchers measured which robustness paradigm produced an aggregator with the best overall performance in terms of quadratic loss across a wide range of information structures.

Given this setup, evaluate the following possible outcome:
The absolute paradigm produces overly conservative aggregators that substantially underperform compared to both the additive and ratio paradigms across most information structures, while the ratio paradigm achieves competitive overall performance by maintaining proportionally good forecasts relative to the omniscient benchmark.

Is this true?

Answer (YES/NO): NO